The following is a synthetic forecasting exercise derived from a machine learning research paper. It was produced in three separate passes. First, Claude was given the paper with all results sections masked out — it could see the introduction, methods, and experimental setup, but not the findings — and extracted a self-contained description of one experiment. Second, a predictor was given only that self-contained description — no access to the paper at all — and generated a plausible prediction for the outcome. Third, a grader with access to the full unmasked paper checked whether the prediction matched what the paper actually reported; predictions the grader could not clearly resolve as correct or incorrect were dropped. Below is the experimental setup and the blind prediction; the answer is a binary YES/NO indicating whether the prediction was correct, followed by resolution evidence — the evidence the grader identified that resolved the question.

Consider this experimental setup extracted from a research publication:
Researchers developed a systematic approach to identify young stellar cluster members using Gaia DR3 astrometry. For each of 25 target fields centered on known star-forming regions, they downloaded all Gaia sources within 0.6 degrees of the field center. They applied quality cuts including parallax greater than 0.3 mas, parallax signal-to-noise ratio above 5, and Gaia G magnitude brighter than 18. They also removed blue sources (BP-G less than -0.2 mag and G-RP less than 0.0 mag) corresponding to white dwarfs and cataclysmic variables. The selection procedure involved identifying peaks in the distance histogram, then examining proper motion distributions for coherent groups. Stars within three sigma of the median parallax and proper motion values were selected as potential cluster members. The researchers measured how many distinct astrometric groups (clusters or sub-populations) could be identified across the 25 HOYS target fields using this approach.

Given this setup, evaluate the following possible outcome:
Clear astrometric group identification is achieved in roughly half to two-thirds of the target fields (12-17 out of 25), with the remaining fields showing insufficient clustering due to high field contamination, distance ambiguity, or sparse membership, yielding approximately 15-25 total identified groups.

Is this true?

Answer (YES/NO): NO